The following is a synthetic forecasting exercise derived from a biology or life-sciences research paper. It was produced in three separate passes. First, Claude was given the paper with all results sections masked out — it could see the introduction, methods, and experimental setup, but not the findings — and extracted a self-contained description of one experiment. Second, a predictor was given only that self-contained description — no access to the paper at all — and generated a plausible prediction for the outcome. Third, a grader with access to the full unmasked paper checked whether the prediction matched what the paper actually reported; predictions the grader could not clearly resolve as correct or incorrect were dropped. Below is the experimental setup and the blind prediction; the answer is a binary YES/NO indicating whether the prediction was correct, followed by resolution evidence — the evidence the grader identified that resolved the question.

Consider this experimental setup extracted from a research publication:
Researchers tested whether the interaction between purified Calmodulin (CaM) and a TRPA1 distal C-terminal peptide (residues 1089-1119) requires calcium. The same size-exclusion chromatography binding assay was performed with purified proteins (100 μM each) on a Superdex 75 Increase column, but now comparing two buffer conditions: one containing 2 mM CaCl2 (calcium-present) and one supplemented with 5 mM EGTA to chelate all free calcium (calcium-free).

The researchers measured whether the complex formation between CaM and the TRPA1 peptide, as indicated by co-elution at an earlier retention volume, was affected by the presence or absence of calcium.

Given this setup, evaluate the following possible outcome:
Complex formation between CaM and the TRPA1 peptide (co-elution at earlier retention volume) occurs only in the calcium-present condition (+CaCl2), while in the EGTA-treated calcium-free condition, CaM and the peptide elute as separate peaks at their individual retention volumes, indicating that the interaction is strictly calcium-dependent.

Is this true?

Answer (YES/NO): YES